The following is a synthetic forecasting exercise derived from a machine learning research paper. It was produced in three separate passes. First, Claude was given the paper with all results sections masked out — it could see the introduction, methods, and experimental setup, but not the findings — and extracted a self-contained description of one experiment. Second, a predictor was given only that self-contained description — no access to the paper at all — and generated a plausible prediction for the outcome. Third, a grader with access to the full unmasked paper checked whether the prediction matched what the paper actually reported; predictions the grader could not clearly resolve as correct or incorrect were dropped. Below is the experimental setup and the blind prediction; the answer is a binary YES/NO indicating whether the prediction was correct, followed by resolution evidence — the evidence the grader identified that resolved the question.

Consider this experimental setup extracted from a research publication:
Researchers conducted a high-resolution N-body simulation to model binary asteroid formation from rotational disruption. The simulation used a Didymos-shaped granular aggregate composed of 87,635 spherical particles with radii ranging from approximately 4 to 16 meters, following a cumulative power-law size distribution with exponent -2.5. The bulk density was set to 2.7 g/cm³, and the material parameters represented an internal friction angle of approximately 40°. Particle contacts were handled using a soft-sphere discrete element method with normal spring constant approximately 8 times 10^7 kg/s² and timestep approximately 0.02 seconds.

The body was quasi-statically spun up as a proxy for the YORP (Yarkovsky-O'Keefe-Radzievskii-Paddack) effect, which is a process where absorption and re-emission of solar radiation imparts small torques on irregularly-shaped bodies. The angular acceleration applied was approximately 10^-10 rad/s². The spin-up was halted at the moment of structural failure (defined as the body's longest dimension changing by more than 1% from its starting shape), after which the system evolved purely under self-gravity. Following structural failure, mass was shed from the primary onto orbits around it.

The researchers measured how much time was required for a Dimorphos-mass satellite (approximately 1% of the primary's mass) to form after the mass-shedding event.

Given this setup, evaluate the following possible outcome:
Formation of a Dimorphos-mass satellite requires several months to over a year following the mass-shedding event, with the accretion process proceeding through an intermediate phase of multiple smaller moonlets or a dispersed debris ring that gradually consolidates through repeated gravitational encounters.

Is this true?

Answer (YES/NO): NO